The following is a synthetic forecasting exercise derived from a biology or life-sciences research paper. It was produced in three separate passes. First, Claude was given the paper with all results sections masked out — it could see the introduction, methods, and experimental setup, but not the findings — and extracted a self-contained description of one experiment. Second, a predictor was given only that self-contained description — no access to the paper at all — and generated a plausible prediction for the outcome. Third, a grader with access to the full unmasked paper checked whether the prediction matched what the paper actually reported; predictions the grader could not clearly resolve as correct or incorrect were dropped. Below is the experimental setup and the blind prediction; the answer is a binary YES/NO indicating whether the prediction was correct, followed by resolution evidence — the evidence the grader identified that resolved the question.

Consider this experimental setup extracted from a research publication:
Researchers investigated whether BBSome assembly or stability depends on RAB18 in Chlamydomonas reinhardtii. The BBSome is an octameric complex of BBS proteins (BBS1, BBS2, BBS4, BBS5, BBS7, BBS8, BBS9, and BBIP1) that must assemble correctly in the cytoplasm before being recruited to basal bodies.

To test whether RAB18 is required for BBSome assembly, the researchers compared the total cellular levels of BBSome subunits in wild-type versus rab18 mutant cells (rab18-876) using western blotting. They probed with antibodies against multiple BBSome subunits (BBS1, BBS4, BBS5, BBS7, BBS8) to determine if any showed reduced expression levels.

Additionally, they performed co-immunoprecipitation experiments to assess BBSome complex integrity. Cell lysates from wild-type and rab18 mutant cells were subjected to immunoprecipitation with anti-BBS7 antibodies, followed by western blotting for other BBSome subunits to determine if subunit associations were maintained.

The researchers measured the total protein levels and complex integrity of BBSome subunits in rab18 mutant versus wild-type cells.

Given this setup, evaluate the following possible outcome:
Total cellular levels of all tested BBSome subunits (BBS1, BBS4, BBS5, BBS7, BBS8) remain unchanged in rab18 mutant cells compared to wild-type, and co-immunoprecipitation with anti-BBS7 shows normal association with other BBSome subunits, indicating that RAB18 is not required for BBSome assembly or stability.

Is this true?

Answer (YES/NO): YES